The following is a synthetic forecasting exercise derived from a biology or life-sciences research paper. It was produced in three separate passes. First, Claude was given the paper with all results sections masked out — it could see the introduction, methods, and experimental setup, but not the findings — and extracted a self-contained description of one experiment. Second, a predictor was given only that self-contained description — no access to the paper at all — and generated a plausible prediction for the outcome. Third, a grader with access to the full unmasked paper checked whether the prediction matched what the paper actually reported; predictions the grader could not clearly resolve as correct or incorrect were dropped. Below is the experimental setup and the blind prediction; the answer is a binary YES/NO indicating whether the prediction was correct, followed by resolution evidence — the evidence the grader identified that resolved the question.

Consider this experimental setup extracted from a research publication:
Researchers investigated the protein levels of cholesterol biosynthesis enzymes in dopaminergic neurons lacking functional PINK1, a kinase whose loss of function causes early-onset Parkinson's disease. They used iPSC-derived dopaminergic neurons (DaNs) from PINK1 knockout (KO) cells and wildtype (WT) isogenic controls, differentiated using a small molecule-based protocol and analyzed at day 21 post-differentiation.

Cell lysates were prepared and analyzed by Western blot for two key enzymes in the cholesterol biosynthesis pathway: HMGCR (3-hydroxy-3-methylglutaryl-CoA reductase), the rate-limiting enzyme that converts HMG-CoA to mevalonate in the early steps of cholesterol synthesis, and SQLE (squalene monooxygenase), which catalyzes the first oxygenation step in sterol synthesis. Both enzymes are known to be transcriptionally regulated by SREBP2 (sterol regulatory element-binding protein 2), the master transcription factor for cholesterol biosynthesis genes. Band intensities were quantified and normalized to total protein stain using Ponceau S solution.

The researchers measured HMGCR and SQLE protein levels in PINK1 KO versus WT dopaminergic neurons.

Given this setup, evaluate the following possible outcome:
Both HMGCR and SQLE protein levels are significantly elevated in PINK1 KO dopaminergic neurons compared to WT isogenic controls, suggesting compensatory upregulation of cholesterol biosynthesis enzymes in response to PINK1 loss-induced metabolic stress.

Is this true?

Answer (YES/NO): NO